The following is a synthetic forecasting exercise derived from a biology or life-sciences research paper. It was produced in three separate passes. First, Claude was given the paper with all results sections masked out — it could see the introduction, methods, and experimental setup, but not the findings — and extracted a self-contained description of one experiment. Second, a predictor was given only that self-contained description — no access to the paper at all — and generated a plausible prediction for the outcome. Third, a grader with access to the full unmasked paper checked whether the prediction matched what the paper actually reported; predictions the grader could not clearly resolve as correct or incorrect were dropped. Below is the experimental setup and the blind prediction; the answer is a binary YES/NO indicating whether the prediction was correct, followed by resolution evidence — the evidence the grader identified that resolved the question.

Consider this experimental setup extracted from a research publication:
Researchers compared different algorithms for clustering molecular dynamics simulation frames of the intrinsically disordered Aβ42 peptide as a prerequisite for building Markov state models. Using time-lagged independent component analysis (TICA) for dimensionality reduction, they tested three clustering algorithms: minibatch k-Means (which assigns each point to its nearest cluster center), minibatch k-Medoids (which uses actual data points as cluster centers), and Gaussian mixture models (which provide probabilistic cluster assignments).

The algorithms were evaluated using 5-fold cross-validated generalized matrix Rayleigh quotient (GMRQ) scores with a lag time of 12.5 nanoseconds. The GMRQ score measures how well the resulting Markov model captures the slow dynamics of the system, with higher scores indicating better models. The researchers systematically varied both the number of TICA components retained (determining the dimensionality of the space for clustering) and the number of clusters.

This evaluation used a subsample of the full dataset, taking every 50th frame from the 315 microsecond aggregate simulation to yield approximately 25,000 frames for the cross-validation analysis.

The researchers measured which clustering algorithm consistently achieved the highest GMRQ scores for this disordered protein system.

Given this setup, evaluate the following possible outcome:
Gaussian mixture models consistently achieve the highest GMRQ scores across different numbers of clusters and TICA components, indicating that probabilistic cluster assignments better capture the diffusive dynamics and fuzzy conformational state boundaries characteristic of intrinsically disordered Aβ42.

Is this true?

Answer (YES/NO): NO